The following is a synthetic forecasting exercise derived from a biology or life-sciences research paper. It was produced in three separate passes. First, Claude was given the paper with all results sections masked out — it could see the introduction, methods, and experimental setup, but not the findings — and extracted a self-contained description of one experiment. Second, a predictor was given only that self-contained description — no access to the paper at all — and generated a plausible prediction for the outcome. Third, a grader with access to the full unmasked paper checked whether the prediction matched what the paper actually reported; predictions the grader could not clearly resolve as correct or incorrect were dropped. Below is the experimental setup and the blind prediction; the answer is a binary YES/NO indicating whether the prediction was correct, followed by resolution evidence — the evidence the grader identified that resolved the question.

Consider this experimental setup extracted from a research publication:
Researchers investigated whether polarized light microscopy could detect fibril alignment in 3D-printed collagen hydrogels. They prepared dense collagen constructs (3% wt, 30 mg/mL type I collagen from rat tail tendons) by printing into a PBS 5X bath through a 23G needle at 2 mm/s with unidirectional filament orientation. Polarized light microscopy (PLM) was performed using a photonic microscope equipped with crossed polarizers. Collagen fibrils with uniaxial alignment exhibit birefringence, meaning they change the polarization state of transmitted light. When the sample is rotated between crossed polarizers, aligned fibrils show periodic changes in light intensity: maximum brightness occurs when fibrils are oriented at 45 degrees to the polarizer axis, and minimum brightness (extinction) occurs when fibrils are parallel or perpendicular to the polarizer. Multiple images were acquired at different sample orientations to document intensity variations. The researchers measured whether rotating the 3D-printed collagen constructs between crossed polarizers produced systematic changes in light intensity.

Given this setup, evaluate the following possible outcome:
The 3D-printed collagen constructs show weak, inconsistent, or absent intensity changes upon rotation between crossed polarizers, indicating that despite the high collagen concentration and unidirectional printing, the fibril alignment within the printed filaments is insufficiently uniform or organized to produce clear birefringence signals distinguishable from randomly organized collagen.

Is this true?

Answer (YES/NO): NO